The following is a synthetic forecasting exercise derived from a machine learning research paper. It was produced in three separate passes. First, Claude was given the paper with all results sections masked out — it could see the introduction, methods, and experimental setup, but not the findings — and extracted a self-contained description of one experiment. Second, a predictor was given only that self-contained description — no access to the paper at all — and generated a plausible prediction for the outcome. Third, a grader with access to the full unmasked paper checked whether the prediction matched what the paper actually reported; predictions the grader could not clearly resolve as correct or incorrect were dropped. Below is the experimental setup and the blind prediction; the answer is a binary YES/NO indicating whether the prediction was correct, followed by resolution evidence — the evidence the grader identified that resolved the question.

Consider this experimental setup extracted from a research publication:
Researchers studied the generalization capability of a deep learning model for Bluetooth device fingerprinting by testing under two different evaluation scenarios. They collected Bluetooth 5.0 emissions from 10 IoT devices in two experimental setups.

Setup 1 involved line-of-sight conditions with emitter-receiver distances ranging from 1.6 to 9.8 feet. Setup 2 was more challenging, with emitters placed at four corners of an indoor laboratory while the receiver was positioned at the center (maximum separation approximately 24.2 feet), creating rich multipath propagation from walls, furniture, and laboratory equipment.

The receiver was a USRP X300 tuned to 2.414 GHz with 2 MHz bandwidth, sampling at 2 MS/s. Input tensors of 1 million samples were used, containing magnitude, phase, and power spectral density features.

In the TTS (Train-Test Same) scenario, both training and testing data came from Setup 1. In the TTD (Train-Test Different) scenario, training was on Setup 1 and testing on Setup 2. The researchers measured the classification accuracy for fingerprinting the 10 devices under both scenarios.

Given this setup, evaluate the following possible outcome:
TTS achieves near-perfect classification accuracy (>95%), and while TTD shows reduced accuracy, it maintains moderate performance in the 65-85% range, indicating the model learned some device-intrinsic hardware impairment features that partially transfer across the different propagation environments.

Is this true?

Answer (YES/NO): NO